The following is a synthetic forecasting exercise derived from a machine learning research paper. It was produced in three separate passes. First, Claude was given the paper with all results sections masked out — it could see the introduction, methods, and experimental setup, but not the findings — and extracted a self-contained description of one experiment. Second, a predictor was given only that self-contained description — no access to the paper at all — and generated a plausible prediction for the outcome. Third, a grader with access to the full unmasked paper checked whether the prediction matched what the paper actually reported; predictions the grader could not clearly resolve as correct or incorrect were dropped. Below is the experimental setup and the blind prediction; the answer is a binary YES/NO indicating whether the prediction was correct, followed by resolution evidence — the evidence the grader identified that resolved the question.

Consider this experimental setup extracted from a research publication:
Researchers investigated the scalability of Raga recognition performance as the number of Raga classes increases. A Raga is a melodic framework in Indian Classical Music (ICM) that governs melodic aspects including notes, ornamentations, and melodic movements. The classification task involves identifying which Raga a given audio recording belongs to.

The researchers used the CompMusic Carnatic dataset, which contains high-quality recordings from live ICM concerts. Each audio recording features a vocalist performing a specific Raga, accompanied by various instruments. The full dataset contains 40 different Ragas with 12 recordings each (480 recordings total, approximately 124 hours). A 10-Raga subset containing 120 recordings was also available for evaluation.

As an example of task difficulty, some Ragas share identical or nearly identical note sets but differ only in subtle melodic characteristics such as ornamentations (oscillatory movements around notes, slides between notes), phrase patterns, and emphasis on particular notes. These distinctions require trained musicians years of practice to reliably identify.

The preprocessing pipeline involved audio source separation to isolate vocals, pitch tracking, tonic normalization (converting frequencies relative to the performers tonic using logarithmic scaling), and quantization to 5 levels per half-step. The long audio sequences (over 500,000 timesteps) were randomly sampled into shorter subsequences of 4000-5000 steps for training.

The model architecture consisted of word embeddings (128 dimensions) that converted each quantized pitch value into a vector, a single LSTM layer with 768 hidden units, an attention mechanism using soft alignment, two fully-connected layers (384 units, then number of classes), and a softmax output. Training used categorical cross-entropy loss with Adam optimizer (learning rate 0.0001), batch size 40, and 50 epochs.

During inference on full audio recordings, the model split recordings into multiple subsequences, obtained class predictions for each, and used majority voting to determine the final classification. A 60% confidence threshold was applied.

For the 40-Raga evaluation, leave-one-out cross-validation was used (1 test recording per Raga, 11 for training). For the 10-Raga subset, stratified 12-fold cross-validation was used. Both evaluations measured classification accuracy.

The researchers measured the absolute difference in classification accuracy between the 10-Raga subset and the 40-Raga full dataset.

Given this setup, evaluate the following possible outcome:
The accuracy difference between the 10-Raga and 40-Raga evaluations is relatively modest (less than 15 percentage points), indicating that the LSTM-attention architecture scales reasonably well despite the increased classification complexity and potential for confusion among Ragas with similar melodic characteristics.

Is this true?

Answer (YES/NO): YES